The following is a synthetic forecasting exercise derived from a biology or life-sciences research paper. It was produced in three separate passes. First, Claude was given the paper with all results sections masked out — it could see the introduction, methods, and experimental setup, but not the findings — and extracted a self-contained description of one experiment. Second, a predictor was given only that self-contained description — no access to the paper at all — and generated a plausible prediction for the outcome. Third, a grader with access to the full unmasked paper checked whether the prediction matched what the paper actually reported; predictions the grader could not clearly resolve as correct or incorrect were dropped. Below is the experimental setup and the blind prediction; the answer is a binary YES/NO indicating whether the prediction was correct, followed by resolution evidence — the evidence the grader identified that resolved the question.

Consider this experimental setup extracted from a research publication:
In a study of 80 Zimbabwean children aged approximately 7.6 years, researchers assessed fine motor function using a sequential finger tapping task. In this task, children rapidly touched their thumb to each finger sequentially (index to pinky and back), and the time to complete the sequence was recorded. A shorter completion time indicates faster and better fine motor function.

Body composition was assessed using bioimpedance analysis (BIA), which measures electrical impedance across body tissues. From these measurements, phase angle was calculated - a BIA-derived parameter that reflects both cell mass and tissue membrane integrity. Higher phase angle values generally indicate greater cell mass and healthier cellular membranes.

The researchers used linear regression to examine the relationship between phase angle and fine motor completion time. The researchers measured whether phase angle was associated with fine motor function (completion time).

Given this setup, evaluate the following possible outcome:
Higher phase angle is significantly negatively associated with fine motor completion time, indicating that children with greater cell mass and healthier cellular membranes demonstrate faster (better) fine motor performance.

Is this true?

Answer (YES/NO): YES